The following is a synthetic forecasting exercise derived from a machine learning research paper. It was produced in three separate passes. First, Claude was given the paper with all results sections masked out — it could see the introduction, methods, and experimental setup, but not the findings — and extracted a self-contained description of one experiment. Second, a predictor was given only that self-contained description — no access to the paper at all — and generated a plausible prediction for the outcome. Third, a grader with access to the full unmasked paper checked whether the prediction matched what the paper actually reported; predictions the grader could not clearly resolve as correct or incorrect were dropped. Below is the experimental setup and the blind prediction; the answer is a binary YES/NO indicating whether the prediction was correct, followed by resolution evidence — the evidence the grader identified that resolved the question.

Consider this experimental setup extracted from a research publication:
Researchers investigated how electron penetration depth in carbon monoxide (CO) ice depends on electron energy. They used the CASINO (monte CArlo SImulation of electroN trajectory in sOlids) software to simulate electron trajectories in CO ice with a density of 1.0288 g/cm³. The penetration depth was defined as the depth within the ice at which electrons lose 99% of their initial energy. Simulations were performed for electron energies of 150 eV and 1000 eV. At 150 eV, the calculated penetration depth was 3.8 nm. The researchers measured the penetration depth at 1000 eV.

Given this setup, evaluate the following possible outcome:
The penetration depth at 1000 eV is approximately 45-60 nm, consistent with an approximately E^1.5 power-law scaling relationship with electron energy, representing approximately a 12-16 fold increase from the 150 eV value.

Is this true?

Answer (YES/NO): YES